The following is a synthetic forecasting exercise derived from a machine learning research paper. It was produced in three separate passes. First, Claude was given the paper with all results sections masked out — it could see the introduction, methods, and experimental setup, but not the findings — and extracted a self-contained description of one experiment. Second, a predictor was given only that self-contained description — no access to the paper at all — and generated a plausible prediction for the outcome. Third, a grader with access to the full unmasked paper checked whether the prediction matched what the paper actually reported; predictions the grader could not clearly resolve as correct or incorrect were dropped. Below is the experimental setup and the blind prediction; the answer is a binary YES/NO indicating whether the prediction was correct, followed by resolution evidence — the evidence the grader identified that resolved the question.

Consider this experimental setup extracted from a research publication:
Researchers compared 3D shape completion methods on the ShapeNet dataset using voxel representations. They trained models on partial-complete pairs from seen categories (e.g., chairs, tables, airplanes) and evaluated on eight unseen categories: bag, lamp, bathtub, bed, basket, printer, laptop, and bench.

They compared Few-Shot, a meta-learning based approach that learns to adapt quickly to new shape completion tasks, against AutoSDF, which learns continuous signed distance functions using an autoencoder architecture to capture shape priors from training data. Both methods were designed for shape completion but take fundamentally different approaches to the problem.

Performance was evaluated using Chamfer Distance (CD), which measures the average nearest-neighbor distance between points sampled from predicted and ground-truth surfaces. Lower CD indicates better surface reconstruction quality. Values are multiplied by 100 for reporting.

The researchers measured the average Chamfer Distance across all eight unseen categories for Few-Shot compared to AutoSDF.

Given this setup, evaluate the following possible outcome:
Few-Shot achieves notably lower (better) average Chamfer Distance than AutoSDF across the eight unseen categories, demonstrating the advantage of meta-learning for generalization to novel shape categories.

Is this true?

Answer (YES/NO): YES